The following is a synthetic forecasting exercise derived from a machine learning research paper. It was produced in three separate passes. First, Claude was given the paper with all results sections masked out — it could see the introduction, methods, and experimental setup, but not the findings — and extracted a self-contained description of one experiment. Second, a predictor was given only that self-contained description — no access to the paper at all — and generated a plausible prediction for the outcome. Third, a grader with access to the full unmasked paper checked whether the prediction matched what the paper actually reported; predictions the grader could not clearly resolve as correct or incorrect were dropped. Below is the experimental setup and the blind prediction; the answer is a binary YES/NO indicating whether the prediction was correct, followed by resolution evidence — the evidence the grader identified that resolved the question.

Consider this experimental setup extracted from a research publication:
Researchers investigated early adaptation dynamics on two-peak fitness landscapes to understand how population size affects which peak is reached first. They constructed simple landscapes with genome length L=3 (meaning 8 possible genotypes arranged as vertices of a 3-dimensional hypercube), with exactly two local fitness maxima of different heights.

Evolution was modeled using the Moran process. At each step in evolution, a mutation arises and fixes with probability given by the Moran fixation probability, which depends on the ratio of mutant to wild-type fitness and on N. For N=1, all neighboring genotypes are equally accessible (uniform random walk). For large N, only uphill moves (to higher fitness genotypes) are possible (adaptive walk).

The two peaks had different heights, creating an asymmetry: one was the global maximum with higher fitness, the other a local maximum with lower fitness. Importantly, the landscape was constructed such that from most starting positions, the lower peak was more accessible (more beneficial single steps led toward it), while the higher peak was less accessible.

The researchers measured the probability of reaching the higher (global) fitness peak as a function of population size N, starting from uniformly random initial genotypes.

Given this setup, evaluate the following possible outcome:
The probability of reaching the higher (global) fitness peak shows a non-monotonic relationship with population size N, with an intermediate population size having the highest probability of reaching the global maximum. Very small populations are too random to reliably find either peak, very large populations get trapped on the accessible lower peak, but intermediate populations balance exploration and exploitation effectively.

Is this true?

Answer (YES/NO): NO